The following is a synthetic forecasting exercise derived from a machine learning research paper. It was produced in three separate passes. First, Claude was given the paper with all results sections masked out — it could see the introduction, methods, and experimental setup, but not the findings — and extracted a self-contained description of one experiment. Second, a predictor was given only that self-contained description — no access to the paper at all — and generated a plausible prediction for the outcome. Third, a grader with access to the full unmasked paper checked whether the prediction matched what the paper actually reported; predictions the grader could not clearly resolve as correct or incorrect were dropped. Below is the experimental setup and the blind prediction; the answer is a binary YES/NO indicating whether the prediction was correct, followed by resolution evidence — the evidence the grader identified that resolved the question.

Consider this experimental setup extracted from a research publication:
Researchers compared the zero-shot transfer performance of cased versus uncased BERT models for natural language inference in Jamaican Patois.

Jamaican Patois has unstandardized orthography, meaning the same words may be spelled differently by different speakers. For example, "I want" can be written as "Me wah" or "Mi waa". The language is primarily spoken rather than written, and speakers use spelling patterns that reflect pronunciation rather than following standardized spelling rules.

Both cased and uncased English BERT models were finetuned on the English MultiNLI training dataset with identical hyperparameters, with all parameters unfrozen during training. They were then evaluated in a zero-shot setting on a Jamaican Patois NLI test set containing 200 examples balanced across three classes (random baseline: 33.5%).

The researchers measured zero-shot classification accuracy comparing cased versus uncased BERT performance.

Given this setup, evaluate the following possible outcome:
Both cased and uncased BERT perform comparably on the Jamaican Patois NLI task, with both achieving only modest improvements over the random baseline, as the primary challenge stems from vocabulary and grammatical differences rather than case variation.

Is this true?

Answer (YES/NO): NO